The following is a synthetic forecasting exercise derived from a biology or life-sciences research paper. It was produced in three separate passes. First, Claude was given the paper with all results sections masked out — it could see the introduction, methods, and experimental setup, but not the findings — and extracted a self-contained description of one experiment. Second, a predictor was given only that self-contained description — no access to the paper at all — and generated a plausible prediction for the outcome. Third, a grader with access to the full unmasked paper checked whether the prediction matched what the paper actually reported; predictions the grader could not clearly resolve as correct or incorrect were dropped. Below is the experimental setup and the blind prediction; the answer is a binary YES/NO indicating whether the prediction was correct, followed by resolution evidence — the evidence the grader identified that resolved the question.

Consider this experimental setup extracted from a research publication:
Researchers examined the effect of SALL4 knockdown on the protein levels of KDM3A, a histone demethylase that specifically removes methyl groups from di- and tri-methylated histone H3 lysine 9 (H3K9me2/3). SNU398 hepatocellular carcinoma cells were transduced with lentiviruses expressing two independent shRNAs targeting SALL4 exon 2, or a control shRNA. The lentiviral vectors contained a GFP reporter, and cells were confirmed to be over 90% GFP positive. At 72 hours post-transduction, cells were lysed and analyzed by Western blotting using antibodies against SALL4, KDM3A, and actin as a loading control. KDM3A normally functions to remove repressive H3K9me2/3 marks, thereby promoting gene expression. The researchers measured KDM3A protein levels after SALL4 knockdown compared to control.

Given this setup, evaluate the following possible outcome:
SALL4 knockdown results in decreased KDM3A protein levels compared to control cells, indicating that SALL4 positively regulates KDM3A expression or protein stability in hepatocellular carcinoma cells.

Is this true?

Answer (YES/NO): NO